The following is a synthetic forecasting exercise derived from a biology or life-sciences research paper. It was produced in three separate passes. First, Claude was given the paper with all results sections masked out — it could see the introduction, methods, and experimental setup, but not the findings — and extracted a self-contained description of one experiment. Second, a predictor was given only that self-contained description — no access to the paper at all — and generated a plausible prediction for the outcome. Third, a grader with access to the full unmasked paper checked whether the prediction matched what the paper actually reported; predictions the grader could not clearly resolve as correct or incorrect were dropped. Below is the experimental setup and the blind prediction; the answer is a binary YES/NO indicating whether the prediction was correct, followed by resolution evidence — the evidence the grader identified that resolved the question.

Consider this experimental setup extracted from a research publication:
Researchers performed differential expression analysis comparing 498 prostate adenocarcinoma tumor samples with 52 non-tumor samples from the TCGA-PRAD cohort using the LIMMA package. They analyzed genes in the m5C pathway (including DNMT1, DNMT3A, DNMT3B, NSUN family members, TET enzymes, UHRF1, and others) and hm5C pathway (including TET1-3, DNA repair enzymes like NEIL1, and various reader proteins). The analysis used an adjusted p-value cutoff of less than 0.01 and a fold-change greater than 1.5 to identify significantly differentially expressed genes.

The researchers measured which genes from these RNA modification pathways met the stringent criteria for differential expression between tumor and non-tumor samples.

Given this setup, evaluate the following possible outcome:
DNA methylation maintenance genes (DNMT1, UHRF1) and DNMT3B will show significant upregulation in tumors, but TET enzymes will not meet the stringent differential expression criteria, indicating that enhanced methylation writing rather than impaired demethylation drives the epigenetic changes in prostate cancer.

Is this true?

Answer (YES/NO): NO